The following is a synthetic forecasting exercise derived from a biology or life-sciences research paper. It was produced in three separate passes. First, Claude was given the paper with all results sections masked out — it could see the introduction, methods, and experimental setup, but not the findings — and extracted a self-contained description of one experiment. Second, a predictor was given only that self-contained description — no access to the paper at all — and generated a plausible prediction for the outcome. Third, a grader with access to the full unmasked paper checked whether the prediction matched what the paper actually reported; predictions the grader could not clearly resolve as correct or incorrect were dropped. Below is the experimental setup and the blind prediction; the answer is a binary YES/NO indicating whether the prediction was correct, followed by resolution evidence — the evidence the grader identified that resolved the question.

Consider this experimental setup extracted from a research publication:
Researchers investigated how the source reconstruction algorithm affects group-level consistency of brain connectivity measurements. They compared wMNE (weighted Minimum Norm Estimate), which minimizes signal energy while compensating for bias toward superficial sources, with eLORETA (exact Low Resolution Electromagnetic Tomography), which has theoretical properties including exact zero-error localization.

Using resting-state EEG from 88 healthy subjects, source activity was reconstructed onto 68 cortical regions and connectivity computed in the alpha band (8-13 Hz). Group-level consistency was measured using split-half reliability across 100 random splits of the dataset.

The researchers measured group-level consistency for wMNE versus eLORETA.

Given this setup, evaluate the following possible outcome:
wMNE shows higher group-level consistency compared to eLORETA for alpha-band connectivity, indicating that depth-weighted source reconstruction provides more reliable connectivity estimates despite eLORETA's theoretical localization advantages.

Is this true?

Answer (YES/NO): NO